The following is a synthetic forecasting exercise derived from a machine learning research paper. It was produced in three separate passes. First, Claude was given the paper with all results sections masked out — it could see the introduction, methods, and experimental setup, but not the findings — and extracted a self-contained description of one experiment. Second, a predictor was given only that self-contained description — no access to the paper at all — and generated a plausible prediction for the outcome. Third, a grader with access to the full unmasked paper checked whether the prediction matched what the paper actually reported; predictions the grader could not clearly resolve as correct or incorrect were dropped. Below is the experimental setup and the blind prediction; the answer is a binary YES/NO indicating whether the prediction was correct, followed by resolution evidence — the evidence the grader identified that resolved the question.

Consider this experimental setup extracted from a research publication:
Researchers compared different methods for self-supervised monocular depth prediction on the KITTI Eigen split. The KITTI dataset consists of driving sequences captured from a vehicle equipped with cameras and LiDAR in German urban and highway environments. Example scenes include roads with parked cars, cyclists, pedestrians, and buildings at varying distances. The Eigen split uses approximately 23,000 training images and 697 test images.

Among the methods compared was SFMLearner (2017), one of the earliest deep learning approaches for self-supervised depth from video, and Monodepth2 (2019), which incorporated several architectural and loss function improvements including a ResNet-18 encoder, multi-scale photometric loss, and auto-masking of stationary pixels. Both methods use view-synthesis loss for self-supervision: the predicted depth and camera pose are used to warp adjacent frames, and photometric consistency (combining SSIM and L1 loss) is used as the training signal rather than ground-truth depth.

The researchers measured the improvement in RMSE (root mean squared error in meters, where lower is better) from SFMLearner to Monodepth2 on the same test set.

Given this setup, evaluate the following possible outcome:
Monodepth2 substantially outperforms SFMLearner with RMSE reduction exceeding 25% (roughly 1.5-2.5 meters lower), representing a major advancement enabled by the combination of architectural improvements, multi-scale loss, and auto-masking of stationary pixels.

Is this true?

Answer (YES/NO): YES